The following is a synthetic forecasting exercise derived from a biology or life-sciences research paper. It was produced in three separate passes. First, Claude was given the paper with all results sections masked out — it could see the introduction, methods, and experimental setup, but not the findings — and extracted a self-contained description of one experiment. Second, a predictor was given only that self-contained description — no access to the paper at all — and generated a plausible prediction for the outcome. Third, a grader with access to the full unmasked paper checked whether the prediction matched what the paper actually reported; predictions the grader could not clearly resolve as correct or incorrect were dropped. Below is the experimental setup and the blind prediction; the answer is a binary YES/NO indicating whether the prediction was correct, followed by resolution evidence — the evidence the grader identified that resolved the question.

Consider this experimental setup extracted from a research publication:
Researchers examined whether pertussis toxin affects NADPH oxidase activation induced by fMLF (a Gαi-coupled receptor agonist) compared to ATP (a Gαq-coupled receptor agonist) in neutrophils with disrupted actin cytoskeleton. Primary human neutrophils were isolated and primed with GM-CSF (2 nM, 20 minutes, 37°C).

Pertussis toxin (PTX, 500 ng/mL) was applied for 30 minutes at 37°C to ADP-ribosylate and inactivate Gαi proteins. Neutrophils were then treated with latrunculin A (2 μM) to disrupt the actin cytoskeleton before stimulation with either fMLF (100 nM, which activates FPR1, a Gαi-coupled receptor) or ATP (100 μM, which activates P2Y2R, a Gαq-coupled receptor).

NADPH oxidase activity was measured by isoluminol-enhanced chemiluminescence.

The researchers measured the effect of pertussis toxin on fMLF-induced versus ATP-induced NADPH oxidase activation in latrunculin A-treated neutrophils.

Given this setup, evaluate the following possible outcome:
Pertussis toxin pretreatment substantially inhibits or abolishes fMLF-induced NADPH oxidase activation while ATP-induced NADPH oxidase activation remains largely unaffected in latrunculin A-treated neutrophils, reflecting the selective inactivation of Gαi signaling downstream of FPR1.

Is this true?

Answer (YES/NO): NO